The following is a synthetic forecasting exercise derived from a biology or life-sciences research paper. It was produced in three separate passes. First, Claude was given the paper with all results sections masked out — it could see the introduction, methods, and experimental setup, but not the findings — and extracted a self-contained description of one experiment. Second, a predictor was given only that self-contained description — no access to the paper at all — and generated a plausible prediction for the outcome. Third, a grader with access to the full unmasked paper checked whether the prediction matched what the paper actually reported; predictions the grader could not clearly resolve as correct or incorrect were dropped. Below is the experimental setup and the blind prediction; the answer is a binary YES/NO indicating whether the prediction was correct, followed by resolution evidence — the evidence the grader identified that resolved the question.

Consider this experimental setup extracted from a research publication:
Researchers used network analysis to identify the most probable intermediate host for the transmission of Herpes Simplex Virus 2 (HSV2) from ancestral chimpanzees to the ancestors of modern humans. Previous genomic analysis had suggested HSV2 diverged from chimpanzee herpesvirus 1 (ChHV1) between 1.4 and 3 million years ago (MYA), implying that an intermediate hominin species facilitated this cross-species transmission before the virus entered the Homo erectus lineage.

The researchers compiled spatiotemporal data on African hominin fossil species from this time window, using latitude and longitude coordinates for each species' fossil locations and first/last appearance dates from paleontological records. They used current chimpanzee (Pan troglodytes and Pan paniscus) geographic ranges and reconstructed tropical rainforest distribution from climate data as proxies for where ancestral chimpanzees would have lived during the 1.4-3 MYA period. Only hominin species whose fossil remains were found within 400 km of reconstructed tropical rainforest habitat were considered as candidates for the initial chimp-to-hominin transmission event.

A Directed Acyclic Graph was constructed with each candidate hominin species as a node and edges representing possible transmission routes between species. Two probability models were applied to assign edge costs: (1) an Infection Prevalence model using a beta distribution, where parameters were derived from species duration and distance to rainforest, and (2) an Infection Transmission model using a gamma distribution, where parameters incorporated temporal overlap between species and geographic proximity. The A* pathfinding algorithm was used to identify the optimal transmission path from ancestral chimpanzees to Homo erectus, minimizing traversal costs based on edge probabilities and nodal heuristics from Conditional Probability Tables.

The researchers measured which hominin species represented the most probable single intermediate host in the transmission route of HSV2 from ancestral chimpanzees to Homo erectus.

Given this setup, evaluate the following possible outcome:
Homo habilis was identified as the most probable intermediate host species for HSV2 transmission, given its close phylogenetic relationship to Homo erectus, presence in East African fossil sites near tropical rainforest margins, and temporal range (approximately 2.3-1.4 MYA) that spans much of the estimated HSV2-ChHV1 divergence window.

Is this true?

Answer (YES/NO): NO